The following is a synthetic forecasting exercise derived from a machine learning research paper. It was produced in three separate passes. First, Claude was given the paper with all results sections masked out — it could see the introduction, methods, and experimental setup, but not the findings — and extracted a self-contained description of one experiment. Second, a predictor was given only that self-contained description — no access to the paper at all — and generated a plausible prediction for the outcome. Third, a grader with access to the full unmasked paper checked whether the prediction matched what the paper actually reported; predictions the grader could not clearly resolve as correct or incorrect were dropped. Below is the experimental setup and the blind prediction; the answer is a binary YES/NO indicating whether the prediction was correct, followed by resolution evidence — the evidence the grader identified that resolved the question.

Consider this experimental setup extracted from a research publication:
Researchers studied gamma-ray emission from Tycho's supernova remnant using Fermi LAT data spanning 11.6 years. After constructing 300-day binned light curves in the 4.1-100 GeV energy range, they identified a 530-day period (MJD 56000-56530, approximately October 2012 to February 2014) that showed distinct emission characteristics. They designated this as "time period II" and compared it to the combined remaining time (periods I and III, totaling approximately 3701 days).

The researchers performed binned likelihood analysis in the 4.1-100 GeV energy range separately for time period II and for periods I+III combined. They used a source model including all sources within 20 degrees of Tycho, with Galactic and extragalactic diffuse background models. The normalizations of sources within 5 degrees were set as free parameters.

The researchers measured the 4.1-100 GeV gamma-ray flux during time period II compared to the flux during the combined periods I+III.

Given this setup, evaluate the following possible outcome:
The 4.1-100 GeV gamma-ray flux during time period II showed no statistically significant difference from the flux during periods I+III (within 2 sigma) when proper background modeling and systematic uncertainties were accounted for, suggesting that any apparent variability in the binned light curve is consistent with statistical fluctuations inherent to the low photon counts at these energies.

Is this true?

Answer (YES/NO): NO